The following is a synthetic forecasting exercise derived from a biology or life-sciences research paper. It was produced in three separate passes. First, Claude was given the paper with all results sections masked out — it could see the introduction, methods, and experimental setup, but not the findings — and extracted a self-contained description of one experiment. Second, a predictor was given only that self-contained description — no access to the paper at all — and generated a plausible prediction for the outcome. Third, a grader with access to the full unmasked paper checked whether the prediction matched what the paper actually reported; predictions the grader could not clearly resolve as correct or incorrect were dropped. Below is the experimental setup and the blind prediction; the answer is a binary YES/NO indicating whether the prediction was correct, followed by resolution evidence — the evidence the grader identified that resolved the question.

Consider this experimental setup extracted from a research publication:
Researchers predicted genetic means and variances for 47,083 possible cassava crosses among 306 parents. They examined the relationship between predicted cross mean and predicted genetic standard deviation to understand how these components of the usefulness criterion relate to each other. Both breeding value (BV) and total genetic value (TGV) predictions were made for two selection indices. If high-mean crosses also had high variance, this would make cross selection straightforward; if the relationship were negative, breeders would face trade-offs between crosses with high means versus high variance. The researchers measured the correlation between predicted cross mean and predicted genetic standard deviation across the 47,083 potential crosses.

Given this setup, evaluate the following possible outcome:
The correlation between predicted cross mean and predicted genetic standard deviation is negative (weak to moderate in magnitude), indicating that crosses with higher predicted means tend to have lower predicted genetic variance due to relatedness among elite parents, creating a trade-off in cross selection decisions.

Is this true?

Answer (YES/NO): YES